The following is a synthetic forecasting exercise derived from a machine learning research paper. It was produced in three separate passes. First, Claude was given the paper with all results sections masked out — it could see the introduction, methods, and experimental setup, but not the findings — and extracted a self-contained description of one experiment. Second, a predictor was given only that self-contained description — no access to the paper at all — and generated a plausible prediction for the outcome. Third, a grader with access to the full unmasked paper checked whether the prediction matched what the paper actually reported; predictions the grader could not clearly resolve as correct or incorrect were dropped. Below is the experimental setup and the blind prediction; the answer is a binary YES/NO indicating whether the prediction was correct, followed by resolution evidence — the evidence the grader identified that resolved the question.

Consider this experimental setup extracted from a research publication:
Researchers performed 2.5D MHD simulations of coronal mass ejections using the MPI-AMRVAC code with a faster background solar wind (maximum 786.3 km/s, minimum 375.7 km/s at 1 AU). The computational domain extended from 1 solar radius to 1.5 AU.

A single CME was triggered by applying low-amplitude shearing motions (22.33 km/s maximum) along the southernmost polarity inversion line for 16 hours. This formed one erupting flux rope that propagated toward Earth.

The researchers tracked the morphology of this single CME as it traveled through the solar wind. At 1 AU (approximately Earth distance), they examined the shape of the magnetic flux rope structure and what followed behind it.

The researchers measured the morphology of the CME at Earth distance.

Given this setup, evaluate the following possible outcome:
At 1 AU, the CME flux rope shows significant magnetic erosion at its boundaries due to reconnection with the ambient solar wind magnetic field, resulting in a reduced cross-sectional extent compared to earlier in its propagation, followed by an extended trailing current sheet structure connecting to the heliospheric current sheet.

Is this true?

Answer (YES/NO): NO